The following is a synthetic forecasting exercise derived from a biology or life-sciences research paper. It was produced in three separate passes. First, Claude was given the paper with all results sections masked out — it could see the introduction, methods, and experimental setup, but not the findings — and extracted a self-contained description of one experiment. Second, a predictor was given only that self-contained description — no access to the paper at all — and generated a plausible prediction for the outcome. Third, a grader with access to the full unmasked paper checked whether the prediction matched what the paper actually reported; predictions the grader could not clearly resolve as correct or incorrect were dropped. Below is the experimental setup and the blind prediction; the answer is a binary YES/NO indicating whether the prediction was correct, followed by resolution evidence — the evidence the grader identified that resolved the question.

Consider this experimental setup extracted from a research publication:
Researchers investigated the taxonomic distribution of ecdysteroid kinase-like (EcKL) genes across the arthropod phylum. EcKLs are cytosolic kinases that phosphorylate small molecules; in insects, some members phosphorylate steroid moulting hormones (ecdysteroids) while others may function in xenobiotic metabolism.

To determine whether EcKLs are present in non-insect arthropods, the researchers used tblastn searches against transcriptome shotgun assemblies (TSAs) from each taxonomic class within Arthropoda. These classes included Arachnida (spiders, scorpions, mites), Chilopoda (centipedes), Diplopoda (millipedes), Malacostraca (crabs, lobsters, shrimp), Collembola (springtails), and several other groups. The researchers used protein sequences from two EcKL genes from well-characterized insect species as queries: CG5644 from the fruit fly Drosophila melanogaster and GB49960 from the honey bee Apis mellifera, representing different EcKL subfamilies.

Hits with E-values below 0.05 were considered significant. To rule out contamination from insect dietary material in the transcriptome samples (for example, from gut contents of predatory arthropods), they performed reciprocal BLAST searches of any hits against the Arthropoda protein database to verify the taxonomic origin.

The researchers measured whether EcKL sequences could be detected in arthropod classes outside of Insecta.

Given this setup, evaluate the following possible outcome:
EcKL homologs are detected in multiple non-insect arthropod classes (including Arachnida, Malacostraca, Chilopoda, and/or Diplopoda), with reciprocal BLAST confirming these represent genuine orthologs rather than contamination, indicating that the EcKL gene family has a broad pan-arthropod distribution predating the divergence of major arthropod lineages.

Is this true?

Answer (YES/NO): NO